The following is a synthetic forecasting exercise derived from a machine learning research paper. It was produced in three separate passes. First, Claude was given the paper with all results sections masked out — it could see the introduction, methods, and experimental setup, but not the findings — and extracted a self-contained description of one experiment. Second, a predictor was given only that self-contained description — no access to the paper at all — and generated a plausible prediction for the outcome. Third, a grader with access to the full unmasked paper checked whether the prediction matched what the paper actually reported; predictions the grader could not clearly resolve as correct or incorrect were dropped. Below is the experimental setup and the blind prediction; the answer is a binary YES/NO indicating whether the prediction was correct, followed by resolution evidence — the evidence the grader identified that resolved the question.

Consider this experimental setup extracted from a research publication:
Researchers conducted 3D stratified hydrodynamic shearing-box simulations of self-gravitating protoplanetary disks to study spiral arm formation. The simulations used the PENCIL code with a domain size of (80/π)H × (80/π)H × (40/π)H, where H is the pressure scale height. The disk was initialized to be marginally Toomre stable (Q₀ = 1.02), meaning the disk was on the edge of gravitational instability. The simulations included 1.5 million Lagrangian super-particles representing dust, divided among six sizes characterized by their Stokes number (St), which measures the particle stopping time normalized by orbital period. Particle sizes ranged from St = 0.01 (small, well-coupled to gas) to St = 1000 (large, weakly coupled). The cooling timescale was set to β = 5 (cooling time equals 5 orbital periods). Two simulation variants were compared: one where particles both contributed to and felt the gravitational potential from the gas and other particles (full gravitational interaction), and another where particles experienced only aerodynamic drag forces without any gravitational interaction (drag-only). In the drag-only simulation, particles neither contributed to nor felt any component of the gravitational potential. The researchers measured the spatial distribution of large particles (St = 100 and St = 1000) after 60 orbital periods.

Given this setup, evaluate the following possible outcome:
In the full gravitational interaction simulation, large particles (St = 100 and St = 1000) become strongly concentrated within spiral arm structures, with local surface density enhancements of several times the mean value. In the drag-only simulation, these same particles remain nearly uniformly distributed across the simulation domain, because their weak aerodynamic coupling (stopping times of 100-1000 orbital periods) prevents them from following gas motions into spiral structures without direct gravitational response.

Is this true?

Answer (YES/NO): NO